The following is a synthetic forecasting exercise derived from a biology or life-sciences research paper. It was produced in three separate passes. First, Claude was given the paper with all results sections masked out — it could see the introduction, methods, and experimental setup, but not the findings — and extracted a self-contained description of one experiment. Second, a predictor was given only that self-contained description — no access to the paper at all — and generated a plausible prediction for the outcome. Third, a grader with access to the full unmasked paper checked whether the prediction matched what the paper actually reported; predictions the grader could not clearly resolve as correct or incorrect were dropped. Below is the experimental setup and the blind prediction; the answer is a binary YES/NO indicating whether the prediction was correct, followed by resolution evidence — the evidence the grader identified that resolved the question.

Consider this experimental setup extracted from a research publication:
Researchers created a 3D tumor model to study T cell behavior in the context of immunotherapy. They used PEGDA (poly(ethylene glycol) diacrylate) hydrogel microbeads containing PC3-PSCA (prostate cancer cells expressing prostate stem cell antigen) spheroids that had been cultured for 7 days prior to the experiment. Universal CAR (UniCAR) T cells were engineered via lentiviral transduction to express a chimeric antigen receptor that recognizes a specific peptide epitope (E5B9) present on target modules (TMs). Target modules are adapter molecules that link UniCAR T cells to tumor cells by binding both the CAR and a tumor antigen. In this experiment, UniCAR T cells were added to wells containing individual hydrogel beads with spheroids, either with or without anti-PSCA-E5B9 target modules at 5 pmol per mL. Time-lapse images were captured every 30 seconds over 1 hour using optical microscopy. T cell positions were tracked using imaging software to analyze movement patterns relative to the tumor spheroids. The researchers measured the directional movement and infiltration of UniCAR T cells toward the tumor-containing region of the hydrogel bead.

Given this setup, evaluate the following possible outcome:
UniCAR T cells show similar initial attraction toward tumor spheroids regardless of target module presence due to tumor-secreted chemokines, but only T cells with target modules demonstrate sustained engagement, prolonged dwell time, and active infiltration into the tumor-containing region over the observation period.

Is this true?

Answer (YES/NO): NO